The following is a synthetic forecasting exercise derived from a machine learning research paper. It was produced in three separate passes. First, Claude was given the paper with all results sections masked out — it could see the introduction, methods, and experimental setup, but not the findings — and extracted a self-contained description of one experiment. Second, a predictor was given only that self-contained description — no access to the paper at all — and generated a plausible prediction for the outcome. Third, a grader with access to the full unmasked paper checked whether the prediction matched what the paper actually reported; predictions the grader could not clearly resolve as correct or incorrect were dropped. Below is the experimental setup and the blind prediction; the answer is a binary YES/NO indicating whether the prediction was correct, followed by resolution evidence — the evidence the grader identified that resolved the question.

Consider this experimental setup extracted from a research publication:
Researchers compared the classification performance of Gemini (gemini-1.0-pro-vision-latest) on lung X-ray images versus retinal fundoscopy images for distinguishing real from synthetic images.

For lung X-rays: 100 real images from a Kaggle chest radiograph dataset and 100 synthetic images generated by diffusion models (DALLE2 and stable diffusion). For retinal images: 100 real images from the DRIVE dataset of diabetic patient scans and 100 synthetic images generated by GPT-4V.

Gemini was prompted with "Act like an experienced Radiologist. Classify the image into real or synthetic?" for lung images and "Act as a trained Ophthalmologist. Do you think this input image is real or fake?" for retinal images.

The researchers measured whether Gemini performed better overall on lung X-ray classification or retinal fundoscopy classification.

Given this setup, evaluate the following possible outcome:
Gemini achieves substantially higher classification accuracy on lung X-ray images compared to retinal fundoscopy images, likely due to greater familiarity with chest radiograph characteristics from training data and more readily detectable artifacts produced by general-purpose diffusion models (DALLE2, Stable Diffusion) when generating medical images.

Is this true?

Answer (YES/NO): NO